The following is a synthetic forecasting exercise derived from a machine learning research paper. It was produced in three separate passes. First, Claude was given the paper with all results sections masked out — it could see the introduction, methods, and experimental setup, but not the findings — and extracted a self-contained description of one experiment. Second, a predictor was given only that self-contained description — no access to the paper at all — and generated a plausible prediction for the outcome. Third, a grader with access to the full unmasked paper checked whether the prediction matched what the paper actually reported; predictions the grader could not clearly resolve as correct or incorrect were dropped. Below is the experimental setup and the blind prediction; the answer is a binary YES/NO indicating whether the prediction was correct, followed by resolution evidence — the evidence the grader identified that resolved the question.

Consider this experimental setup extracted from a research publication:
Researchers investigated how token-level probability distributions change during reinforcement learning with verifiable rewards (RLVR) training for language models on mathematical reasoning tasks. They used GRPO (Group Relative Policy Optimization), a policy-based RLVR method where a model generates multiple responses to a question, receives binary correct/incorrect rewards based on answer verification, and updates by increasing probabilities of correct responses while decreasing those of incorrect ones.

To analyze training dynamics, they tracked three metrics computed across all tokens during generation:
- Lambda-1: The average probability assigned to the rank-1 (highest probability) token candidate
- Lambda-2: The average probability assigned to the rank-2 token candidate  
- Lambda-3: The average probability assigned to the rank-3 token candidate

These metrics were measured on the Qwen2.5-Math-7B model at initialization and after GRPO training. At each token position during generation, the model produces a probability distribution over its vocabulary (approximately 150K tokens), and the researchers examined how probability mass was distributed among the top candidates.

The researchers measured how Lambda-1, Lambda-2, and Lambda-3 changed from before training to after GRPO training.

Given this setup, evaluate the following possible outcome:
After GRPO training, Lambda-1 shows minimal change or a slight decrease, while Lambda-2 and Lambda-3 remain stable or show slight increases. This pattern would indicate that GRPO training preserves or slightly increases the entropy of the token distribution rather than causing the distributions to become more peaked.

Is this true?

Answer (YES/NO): NO